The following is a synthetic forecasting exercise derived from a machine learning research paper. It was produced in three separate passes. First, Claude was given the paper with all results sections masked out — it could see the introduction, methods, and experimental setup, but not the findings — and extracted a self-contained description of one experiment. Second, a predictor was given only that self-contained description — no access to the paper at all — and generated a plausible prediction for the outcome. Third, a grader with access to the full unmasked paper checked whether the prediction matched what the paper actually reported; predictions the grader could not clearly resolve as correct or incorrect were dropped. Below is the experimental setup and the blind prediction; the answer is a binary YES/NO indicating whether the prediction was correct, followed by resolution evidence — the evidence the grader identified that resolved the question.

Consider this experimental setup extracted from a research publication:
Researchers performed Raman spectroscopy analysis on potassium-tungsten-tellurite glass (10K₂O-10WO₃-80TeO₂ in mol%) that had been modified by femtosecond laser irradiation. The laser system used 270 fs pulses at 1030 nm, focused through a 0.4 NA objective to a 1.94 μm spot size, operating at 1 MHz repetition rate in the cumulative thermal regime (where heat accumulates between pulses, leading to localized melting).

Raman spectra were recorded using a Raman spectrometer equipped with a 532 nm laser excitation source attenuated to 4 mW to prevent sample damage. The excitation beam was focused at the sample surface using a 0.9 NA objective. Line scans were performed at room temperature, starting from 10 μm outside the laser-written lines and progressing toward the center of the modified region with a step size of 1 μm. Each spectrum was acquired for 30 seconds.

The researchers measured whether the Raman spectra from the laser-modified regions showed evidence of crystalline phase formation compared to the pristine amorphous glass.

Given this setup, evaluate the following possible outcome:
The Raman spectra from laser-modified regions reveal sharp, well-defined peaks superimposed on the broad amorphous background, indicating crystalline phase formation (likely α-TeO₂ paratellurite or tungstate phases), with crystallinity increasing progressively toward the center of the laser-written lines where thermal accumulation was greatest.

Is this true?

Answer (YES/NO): NO